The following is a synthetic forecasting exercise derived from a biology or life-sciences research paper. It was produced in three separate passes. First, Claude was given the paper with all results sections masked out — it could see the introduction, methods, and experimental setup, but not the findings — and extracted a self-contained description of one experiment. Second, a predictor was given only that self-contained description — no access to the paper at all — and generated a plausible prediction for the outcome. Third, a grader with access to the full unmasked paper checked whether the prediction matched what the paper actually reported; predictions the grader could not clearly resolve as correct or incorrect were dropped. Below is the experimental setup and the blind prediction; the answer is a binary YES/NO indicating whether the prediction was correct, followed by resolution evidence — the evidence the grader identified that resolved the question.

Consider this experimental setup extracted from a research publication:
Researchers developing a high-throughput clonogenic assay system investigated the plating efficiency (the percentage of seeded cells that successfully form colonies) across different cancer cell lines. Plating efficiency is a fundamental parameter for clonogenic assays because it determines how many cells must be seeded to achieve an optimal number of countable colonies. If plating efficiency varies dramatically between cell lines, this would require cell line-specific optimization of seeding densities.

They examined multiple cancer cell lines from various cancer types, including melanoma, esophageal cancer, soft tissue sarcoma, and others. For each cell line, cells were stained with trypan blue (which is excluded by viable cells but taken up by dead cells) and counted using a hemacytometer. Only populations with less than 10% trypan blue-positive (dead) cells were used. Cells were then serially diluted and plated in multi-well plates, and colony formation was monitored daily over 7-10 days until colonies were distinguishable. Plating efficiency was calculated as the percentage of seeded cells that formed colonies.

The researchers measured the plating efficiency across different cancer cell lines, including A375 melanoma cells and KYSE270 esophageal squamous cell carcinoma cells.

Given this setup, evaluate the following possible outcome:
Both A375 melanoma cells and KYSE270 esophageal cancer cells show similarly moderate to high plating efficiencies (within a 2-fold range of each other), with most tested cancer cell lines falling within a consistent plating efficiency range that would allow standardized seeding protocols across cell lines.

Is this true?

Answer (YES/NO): NO